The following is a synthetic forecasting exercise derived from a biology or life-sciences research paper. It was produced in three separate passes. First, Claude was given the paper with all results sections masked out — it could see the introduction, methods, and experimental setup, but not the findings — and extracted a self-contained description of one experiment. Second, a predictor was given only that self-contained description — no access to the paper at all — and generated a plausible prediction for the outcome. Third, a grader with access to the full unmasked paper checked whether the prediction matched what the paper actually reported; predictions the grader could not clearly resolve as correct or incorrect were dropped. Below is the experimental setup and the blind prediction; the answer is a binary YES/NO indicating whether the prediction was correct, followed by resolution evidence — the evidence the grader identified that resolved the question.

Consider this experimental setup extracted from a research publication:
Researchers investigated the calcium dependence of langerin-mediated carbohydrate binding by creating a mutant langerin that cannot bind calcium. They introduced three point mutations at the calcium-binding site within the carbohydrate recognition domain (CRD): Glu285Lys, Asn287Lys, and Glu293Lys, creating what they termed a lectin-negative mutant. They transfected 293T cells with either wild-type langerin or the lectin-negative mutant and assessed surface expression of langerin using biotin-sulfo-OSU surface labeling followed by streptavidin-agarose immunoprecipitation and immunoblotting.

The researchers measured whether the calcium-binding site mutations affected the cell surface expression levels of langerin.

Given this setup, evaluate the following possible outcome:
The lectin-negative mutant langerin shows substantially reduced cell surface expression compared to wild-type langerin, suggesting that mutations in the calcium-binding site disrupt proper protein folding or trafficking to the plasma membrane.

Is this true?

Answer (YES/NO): NO